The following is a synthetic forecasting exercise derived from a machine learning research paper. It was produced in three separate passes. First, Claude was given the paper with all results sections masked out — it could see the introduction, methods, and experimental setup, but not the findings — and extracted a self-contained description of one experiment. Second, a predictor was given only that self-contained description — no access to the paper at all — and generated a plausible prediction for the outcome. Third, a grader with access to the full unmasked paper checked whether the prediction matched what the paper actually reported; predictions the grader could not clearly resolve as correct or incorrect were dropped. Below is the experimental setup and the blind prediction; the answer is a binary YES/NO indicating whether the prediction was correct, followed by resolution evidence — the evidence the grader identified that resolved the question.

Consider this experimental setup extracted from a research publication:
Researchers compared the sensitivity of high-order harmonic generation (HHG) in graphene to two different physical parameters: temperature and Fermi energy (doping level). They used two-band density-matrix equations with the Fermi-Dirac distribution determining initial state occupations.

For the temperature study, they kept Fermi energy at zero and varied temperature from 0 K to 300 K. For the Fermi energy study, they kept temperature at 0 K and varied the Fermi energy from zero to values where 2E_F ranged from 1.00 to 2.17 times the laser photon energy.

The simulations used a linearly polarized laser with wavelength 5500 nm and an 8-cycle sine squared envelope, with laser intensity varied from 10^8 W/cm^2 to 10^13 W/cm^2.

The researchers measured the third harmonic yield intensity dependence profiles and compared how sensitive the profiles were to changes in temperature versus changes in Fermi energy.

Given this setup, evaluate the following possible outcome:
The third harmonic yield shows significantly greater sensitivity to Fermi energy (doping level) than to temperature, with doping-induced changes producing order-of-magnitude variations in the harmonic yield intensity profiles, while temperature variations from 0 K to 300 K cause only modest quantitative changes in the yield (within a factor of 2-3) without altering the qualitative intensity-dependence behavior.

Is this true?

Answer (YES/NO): YES